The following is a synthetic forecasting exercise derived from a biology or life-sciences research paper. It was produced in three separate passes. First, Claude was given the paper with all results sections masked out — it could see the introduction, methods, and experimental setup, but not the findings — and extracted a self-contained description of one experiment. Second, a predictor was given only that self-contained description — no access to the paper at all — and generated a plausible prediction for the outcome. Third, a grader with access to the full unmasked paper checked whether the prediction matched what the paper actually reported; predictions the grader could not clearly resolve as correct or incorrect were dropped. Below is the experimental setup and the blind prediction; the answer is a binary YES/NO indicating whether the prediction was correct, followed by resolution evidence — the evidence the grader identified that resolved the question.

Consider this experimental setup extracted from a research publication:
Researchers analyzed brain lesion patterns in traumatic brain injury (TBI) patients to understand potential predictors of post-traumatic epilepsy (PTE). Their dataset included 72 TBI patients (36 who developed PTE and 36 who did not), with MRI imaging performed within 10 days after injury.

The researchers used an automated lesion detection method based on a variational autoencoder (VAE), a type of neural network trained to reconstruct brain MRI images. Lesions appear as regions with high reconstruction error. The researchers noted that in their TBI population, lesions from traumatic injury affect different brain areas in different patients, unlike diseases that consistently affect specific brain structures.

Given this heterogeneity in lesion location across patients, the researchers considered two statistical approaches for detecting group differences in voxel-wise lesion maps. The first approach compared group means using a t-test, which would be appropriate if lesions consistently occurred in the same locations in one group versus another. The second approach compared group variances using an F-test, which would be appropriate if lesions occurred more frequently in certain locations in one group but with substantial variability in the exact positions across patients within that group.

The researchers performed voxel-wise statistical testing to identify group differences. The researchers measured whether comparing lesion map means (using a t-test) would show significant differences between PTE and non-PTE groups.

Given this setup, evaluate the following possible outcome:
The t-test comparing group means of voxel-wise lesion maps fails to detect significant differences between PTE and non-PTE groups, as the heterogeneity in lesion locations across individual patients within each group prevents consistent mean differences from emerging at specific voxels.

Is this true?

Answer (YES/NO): YES